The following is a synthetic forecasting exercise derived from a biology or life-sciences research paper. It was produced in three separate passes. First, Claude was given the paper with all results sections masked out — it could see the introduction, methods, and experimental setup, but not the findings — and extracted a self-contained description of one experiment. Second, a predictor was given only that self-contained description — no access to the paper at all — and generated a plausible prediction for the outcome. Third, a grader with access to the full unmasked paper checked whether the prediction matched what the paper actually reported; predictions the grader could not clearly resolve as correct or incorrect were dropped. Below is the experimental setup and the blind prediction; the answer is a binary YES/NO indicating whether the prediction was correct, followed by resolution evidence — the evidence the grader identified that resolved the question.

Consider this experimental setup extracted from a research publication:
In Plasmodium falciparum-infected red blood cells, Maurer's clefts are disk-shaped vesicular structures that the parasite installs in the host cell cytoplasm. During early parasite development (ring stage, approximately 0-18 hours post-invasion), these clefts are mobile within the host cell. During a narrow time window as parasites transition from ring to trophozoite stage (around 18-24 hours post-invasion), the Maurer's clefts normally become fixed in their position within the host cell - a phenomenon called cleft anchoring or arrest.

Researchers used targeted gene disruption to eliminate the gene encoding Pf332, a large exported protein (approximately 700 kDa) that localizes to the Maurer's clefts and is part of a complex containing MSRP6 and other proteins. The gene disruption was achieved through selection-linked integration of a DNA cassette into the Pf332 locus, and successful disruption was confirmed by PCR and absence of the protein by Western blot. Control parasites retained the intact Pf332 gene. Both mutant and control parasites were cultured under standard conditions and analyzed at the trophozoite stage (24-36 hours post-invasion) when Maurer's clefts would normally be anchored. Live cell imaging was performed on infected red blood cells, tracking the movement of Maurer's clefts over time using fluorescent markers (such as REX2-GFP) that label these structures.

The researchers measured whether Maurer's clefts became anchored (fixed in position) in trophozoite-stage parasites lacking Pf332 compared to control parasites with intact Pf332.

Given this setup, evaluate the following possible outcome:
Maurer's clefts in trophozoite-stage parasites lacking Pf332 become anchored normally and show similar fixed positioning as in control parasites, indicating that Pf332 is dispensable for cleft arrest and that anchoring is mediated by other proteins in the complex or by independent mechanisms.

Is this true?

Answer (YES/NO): NO